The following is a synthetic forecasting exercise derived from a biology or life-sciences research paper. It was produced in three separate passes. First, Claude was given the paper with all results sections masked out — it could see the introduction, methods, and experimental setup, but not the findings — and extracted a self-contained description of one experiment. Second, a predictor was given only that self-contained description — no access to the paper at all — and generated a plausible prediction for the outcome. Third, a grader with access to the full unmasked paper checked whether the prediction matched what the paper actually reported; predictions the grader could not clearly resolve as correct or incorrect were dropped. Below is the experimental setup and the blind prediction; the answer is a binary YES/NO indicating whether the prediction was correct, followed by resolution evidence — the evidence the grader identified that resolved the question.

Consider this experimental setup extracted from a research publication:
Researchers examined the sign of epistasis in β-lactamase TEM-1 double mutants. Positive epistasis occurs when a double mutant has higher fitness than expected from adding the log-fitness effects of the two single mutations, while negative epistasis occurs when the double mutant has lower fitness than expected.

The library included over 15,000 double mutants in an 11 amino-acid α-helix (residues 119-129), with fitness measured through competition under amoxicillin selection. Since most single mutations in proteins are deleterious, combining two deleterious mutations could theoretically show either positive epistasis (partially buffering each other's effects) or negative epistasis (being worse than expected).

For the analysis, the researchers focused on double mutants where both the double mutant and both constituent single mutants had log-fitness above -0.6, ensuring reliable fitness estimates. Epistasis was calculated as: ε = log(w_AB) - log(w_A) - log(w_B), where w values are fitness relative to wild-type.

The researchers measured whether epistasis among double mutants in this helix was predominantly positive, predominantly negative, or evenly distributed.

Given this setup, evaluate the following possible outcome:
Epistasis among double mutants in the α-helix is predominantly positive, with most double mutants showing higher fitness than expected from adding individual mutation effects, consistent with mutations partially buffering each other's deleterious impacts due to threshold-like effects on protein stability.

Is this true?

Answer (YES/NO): NO